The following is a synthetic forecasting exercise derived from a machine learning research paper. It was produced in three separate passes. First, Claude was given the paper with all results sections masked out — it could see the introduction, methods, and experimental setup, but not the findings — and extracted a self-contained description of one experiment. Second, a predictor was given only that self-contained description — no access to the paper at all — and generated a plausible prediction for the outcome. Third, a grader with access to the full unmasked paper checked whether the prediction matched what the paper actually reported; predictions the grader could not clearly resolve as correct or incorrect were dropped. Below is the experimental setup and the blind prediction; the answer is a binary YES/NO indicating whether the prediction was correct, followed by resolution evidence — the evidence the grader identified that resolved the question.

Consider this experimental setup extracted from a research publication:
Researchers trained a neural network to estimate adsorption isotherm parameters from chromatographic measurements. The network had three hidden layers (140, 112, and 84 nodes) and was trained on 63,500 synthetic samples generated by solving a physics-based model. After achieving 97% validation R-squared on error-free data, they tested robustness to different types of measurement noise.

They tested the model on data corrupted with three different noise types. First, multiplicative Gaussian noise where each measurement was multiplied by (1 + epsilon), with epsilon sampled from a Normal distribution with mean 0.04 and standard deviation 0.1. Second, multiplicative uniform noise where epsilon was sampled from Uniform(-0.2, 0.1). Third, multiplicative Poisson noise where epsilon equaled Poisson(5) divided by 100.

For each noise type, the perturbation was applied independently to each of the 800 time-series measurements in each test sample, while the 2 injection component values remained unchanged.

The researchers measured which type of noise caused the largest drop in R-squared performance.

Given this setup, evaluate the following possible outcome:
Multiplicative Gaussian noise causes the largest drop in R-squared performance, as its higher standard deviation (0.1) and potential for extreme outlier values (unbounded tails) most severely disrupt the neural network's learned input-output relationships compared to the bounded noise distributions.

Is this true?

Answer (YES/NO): NO